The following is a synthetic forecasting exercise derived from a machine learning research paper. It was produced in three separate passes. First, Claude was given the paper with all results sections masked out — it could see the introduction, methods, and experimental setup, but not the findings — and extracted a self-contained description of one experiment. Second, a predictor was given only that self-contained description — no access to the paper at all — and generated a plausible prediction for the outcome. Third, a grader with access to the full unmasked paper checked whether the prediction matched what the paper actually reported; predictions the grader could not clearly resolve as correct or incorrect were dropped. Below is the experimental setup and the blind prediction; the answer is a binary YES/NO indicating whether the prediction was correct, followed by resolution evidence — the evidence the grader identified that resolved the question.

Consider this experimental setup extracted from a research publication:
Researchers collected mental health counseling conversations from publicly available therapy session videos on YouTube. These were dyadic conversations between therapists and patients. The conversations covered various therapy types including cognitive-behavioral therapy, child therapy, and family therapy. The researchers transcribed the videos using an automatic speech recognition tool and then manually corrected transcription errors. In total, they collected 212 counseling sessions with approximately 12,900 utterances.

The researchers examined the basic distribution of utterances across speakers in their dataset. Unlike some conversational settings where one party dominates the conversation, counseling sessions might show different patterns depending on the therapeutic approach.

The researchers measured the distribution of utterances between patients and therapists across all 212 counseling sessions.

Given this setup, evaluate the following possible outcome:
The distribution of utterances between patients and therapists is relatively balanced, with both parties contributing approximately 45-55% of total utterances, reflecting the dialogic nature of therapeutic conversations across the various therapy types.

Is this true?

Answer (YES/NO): YES